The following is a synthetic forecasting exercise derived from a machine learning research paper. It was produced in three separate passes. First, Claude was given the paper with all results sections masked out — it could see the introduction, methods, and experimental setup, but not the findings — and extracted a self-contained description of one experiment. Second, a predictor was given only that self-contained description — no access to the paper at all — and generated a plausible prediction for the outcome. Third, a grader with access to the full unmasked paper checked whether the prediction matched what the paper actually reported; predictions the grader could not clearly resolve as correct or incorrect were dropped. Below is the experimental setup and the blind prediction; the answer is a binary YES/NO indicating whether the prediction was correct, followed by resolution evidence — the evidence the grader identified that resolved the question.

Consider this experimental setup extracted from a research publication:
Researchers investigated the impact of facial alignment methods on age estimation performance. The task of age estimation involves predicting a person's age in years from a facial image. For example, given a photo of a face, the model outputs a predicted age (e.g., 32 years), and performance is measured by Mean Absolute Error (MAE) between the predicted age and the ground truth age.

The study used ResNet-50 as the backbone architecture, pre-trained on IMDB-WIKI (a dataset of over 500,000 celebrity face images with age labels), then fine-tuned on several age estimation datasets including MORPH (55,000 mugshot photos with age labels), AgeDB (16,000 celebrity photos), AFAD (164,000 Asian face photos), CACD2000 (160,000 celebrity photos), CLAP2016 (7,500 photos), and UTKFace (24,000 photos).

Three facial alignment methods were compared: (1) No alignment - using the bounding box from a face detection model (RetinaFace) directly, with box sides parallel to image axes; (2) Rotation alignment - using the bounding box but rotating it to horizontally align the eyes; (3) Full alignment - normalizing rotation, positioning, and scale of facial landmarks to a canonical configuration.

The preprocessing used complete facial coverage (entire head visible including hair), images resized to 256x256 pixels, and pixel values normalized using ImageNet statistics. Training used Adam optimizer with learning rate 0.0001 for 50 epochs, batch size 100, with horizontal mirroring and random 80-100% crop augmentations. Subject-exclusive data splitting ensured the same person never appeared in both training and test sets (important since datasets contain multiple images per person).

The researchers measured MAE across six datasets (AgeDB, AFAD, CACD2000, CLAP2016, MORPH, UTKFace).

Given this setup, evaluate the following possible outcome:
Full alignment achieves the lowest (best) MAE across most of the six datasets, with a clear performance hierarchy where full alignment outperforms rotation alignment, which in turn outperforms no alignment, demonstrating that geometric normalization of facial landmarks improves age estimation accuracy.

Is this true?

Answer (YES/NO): NO